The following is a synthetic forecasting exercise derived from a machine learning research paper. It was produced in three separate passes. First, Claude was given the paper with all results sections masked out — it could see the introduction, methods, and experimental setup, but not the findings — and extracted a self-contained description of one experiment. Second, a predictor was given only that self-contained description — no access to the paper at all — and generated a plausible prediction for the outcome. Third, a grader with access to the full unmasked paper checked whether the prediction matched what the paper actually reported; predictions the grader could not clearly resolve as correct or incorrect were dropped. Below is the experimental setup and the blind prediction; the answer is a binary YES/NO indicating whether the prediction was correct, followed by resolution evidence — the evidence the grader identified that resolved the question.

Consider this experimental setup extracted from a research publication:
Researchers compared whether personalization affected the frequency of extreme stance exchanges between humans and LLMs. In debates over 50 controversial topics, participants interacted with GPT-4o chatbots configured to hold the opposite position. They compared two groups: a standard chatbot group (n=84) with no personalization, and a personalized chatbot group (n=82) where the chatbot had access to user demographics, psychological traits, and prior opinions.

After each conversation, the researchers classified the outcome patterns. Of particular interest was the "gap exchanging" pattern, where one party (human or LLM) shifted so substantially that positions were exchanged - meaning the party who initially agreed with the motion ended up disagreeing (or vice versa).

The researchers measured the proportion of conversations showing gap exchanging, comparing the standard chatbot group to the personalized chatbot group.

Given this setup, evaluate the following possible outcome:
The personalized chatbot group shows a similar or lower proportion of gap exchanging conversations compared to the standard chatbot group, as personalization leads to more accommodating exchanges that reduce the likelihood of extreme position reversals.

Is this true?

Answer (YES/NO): NO